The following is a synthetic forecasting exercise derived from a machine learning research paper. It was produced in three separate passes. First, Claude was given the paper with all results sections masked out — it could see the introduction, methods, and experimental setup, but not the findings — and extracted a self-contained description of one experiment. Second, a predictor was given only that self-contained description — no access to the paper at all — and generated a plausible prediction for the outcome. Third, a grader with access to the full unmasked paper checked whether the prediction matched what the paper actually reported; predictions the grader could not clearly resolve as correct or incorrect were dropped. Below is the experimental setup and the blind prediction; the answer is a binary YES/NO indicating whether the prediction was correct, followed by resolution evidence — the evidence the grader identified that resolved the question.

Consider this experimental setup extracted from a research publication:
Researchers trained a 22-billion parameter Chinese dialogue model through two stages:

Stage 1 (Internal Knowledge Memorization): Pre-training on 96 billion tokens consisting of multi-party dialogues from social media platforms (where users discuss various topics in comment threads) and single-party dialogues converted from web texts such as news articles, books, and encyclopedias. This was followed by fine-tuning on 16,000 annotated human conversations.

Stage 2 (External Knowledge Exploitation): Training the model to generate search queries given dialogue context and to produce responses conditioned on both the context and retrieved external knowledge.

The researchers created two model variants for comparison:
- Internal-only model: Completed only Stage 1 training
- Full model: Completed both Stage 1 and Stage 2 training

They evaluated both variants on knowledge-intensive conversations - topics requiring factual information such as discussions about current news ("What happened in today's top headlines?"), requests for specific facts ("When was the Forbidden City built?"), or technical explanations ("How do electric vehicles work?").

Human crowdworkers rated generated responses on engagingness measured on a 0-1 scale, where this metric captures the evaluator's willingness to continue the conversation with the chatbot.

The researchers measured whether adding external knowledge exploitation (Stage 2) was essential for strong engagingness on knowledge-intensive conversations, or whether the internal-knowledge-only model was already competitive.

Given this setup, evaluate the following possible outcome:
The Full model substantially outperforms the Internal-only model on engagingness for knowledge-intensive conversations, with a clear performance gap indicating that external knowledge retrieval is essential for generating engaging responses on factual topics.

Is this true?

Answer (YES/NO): NO